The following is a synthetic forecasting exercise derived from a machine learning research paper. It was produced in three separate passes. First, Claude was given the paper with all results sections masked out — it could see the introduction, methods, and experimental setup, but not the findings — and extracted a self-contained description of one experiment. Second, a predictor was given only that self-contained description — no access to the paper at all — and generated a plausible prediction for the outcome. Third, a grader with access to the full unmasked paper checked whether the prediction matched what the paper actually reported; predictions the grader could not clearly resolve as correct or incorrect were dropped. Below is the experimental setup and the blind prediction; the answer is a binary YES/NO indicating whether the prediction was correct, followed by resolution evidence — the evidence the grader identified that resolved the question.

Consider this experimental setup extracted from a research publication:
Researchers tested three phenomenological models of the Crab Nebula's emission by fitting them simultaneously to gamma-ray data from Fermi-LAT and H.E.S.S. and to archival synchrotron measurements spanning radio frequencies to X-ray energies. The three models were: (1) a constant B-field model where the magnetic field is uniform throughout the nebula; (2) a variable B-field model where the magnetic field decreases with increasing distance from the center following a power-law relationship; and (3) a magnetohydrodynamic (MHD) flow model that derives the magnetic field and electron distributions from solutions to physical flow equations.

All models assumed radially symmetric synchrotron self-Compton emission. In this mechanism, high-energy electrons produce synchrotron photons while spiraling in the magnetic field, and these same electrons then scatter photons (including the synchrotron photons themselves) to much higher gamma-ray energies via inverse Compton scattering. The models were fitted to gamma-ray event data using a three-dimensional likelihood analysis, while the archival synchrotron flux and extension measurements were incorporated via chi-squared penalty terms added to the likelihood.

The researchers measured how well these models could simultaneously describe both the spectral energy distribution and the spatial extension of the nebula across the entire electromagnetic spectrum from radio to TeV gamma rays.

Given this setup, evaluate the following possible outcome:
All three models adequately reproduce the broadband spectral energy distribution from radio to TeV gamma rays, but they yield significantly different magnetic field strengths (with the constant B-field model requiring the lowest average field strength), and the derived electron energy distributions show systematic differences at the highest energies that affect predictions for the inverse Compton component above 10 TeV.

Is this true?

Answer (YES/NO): NO